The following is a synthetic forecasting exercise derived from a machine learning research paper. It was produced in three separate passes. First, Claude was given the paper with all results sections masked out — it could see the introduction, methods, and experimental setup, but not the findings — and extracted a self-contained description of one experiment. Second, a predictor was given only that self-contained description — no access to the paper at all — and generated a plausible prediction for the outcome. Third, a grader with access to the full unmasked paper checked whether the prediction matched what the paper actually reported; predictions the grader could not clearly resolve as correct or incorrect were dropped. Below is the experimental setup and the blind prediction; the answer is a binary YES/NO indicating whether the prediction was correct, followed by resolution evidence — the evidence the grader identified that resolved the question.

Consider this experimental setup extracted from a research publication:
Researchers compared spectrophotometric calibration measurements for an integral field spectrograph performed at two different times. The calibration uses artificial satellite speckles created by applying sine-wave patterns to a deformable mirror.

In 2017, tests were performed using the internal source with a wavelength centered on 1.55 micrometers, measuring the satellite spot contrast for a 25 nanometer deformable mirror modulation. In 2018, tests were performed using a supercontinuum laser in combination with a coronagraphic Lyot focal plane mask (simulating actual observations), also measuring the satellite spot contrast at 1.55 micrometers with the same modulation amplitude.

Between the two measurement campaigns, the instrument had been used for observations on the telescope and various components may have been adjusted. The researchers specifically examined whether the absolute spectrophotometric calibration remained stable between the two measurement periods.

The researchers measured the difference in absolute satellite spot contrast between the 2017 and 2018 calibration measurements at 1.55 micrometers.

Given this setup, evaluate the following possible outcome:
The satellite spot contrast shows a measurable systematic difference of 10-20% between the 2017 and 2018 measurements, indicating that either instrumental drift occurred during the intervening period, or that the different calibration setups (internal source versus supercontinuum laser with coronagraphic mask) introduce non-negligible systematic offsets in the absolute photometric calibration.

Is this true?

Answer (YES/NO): NO